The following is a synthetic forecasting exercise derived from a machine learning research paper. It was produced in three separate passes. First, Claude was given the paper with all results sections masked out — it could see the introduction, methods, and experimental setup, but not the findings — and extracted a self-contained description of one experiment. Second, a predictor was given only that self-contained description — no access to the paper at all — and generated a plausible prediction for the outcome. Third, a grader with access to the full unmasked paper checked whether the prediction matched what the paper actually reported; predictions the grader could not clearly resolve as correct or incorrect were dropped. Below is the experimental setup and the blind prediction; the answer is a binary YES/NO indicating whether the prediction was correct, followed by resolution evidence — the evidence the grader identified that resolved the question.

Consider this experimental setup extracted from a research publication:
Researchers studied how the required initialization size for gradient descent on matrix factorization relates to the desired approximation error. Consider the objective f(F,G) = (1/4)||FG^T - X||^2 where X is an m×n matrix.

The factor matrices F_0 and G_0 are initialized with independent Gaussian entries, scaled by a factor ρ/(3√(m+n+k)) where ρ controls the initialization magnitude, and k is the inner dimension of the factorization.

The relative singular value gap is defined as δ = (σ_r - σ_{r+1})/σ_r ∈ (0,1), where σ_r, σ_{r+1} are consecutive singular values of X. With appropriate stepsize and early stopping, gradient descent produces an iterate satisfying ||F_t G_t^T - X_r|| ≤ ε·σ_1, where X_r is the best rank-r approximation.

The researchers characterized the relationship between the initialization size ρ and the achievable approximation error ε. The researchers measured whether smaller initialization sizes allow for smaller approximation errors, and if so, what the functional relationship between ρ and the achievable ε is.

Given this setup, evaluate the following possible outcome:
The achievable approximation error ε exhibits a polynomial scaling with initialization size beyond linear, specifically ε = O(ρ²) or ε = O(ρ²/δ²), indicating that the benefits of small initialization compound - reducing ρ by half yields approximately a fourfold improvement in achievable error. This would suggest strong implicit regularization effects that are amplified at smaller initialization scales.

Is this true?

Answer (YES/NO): NO